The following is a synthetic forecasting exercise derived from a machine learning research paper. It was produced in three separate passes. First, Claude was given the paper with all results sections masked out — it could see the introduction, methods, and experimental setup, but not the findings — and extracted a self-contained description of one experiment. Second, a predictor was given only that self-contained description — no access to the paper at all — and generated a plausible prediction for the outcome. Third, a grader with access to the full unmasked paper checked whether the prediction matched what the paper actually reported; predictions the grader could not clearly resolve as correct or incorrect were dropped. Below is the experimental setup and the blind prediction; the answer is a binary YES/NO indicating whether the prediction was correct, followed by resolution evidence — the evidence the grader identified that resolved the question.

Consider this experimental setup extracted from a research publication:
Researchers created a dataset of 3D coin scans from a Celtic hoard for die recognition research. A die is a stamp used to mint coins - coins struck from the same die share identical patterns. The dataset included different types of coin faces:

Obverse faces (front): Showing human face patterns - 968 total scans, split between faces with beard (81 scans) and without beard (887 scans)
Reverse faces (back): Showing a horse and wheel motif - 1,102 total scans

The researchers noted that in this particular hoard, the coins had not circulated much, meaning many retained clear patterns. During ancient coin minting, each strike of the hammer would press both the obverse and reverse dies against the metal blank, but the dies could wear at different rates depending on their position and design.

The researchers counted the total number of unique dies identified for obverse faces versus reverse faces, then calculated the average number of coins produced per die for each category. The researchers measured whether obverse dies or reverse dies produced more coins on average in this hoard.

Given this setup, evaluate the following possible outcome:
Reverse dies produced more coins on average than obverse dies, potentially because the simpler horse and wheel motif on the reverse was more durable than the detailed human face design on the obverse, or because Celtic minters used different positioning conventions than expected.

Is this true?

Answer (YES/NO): NO